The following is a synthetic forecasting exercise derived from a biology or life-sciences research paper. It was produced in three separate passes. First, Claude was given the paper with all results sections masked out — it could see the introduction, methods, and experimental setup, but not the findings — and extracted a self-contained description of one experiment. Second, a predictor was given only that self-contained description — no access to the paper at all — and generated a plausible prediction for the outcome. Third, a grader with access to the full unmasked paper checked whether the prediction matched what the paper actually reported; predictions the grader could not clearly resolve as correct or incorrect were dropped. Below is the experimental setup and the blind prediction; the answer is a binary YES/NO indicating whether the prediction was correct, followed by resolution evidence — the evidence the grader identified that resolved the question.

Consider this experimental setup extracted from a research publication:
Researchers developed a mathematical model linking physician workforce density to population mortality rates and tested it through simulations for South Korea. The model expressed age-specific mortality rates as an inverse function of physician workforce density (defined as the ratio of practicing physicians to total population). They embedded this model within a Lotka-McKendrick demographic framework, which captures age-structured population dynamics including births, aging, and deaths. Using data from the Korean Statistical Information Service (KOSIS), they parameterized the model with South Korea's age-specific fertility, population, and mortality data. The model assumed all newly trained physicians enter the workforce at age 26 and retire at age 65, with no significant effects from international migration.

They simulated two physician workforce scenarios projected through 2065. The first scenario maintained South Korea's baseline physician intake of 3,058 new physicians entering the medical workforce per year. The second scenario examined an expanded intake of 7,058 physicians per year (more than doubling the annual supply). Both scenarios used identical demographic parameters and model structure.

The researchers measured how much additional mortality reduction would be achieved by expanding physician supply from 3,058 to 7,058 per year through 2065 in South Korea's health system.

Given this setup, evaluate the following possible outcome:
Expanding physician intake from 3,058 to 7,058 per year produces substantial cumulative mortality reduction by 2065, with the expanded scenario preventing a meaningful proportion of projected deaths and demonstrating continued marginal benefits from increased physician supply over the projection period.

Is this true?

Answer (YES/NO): NO